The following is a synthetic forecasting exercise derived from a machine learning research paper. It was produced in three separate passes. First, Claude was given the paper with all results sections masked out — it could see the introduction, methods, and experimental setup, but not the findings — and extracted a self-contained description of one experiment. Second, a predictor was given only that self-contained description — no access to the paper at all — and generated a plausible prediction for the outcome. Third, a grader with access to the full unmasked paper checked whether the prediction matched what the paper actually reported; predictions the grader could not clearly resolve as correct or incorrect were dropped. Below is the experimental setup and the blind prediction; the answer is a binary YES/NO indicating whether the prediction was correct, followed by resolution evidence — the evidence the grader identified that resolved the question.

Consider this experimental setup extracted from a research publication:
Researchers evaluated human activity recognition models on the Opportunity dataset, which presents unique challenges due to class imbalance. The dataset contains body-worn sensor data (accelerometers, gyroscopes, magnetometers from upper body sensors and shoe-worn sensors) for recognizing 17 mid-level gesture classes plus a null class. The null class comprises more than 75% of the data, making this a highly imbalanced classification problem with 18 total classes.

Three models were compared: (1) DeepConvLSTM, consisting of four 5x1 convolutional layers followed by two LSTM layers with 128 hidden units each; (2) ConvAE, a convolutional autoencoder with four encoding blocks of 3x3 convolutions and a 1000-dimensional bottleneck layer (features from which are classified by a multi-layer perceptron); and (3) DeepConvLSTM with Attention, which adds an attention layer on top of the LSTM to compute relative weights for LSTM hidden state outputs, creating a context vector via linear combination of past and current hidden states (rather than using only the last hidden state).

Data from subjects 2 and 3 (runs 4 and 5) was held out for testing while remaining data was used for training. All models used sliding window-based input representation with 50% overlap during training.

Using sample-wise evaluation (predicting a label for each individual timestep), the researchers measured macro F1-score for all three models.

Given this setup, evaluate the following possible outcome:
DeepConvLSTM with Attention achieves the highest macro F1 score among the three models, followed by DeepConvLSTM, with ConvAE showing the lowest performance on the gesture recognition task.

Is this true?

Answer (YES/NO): YES